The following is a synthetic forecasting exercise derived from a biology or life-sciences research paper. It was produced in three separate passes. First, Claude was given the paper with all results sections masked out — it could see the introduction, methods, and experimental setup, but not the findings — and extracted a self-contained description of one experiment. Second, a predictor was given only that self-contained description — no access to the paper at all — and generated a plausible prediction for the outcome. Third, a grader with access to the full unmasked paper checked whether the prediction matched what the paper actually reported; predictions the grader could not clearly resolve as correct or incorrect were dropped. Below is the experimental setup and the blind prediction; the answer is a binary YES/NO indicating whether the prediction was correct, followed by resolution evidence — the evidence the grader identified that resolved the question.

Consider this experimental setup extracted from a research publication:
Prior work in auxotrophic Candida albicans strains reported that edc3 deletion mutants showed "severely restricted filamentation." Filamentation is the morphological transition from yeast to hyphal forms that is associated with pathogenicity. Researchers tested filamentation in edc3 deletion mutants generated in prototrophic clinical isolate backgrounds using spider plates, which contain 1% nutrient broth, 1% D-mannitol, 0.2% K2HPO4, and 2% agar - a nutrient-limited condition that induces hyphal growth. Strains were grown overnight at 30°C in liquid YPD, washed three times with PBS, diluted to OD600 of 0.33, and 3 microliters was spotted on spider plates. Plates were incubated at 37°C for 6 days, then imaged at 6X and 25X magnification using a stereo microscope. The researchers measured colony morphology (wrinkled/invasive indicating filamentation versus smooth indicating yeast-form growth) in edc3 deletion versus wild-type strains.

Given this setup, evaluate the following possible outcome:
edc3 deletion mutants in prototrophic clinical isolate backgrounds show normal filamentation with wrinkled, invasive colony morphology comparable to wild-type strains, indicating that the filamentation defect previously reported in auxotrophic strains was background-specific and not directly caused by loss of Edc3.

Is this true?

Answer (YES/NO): YES